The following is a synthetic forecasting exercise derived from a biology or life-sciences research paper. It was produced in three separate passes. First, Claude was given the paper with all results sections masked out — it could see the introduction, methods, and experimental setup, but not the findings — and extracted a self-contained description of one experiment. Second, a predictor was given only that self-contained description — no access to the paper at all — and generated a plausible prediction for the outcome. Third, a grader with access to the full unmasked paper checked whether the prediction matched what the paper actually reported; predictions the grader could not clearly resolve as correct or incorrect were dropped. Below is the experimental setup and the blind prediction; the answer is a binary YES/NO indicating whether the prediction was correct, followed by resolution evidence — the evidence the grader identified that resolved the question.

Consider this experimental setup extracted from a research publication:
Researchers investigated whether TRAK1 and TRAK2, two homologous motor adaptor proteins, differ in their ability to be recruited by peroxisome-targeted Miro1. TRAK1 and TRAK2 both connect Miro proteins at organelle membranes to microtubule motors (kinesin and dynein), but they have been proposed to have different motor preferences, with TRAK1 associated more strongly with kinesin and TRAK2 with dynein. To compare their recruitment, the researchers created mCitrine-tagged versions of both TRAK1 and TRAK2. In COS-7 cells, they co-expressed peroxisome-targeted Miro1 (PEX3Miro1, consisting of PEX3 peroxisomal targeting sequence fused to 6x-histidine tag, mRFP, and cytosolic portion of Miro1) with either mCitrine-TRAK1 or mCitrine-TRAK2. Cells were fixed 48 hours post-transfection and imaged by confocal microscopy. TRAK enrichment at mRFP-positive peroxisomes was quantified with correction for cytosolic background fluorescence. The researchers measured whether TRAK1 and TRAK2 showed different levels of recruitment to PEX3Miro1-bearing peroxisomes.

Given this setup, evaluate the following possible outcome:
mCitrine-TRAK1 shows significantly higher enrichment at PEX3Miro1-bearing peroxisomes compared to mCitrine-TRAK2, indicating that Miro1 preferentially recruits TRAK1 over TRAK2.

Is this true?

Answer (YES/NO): NO